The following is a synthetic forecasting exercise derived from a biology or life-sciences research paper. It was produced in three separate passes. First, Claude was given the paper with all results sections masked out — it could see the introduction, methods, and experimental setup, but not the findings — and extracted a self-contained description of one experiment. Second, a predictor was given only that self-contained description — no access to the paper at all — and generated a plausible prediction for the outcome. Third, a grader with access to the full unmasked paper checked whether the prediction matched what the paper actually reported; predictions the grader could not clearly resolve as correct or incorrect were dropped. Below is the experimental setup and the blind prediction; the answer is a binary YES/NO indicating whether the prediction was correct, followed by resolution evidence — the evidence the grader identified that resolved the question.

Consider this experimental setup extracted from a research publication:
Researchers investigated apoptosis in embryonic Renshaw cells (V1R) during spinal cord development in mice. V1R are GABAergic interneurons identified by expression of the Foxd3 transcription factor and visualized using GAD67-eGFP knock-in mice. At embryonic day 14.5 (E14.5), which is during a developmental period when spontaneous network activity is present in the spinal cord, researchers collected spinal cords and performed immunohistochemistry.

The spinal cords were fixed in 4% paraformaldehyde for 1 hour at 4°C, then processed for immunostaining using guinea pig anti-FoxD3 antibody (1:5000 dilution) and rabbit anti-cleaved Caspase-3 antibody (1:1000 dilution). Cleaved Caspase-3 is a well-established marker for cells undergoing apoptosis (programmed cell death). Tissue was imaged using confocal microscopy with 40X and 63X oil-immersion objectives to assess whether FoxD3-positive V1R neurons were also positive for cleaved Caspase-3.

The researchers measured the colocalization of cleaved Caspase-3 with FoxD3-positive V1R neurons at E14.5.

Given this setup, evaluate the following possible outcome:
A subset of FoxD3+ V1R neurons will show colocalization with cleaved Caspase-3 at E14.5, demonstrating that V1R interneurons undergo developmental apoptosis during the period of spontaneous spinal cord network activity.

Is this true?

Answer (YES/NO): NO